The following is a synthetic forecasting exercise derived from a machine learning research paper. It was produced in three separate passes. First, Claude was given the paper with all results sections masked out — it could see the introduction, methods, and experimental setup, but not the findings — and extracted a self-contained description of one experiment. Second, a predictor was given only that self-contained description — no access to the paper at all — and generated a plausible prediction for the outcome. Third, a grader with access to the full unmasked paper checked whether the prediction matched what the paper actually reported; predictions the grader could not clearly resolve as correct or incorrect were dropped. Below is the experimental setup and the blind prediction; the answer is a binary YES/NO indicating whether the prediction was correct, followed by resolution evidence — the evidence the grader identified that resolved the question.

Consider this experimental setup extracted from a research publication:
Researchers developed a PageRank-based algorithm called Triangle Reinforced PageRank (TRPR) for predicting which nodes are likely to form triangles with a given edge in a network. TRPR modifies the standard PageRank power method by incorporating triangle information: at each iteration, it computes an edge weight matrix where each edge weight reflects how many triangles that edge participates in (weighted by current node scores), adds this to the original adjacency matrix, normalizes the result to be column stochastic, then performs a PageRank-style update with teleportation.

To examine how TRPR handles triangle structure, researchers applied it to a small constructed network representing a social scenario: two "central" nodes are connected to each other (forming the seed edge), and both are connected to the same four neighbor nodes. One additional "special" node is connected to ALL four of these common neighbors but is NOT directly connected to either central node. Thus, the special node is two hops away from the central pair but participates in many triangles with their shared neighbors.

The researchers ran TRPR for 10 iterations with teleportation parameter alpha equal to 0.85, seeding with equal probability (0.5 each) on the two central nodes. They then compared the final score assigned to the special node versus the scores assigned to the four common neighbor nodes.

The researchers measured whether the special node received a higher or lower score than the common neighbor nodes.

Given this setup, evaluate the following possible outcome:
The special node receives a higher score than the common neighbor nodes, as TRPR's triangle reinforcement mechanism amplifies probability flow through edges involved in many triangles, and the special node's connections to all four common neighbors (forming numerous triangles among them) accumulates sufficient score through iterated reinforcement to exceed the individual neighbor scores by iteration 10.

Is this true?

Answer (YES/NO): YES